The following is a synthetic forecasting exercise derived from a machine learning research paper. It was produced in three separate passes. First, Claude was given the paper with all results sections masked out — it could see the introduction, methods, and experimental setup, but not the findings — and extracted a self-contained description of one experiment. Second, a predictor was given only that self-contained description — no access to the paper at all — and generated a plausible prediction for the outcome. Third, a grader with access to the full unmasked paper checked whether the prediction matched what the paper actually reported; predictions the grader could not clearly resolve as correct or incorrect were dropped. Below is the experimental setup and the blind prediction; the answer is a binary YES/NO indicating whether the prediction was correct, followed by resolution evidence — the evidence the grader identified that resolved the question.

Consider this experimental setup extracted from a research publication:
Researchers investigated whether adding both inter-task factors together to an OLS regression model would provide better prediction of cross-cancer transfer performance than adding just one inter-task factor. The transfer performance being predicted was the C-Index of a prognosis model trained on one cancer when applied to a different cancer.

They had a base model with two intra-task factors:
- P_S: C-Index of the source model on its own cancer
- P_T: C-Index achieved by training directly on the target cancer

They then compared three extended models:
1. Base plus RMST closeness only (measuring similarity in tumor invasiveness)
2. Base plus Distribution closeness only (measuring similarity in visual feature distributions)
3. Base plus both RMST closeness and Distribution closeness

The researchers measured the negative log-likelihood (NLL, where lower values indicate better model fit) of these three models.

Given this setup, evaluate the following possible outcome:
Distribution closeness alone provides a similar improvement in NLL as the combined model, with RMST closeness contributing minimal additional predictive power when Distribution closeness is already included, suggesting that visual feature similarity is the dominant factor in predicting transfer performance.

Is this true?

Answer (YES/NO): YES